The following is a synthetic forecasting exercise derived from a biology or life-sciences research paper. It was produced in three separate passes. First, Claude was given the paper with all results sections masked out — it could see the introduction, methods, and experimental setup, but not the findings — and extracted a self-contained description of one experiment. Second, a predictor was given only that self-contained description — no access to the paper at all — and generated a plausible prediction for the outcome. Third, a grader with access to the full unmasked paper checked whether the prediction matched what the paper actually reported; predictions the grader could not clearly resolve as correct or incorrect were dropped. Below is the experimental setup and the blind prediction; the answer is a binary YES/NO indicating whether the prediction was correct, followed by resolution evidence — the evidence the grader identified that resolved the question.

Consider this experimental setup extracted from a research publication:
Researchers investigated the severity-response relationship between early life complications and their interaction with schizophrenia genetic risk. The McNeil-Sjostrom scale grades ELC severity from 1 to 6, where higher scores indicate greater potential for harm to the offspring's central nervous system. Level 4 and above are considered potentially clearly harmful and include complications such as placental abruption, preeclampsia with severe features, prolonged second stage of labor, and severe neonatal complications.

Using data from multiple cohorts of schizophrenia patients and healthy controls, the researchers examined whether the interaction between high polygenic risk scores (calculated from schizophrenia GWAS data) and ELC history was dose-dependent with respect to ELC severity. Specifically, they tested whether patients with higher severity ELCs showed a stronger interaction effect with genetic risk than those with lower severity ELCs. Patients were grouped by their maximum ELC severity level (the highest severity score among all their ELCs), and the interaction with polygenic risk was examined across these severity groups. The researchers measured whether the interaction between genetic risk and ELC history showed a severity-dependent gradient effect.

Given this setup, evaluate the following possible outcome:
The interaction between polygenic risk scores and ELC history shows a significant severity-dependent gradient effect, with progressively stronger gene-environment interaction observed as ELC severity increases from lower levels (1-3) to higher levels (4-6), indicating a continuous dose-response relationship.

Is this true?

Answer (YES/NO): NO